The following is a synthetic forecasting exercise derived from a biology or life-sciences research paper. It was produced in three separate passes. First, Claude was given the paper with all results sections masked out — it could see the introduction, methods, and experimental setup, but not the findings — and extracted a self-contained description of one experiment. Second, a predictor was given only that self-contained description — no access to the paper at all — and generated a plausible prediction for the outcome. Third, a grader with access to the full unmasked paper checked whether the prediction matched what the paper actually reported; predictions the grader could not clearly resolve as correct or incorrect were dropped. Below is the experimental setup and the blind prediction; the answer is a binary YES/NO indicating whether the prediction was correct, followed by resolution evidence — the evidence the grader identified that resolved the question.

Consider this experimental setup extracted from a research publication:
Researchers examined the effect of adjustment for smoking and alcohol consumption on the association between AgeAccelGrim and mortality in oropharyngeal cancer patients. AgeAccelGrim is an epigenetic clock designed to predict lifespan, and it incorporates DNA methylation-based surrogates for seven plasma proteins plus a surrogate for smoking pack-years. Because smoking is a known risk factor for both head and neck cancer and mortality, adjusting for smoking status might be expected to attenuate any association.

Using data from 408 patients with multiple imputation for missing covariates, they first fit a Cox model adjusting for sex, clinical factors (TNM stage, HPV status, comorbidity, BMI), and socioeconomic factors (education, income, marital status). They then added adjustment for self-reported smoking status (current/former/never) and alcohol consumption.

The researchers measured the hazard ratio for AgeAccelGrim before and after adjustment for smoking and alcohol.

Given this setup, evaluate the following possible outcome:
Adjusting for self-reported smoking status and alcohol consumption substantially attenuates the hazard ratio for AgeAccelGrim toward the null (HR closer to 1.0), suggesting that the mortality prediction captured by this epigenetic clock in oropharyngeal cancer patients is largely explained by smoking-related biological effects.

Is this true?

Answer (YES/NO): NO